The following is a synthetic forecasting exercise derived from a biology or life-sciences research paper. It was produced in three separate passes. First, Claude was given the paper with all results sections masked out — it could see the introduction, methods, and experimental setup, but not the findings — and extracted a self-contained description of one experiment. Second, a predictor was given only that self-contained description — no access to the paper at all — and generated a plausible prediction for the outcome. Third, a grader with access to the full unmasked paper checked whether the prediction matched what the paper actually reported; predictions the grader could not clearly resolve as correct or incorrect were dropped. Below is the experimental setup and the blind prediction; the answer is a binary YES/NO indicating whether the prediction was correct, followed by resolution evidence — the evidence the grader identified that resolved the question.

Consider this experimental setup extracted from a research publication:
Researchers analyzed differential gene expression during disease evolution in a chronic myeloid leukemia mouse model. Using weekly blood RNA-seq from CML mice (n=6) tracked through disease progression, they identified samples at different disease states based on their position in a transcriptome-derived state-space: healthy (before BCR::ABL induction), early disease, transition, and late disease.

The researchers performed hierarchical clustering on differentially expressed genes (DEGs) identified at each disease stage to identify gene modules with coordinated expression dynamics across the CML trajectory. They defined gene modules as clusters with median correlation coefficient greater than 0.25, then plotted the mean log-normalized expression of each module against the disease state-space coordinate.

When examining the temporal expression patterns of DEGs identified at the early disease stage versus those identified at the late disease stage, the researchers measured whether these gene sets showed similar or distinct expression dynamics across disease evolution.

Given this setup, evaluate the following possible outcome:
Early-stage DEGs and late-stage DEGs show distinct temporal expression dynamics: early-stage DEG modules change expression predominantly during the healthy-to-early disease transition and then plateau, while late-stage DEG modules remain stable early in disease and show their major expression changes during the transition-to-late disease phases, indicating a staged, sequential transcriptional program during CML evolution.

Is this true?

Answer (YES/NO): NO